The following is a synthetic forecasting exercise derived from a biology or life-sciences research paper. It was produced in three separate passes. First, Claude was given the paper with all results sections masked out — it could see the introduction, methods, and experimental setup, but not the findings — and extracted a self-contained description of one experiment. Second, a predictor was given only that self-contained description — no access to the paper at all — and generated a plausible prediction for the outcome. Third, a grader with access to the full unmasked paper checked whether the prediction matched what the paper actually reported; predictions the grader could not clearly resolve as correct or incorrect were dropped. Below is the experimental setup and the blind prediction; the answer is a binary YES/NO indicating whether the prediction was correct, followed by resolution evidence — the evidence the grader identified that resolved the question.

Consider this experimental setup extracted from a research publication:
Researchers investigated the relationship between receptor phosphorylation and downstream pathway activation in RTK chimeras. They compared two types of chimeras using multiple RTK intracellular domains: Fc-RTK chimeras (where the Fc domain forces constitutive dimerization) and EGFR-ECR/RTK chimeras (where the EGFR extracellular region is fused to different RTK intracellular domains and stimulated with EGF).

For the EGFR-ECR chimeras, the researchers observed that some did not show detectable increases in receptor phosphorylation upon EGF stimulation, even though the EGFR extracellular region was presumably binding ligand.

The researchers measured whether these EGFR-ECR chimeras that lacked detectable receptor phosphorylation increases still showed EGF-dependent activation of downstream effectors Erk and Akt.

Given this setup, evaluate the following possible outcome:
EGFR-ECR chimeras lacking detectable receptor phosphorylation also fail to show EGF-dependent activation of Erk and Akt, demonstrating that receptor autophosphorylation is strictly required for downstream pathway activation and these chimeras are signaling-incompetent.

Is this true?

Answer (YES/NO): NO